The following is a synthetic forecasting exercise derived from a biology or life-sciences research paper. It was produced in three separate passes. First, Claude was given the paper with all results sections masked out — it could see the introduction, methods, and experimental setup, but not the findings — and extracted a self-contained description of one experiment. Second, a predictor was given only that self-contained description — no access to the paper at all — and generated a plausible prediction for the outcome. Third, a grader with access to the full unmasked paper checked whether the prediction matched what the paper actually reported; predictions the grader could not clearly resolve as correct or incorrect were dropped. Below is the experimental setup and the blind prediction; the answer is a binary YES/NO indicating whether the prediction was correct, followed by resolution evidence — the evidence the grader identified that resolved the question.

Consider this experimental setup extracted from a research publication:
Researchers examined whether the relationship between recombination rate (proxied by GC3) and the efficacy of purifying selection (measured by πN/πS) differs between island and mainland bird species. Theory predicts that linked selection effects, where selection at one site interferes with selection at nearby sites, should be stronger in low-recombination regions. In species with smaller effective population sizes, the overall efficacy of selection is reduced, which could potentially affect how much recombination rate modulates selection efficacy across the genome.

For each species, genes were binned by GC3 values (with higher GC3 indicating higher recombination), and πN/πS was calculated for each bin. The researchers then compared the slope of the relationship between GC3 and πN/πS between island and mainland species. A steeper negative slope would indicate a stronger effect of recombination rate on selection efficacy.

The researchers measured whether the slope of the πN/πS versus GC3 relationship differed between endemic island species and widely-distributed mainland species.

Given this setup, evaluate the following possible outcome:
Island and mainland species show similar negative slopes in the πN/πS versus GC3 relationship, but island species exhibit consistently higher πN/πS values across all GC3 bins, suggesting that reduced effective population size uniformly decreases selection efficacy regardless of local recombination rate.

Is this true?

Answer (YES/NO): NO